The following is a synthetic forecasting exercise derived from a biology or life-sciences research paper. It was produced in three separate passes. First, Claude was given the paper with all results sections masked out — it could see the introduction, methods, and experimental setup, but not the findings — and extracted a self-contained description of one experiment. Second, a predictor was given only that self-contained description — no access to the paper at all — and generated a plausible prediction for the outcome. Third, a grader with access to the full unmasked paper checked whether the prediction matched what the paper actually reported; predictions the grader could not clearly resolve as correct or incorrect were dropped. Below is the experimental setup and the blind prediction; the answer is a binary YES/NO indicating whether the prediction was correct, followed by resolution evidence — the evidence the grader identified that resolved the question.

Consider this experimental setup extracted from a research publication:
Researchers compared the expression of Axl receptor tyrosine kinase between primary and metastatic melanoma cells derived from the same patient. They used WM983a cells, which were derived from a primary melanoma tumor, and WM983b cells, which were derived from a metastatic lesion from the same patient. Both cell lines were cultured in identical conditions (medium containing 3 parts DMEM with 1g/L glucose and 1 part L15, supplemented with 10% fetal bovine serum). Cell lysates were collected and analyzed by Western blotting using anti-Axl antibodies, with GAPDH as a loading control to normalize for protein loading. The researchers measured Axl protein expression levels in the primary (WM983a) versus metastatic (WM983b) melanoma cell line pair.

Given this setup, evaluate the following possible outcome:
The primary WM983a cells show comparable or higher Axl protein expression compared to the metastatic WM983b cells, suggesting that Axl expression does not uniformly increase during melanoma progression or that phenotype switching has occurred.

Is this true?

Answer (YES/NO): YES